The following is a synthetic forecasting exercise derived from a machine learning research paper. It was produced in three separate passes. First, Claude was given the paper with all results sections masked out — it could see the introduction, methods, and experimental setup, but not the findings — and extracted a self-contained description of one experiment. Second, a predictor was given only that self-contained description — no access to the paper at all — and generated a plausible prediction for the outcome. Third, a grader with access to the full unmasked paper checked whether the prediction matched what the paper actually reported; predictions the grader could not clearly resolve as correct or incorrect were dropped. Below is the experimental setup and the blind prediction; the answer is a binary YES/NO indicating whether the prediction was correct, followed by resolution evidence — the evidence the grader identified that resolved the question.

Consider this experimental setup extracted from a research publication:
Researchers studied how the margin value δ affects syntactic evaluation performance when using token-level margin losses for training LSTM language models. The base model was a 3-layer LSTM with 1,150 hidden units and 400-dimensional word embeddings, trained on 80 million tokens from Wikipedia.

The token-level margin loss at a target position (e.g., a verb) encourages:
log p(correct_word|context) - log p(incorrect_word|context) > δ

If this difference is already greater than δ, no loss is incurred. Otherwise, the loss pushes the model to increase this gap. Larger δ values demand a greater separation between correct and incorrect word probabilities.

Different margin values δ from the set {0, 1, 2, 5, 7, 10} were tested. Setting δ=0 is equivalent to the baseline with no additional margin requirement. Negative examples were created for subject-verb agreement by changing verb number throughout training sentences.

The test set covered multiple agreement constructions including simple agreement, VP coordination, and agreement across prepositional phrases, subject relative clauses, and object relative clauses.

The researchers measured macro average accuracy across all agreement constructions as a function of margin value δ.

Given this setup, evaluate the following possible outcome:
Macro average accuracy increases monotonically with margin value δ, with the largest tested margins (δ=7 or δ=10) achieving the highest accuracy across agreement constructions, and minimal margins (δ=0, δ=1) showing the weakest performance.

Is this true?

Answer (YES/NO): YES